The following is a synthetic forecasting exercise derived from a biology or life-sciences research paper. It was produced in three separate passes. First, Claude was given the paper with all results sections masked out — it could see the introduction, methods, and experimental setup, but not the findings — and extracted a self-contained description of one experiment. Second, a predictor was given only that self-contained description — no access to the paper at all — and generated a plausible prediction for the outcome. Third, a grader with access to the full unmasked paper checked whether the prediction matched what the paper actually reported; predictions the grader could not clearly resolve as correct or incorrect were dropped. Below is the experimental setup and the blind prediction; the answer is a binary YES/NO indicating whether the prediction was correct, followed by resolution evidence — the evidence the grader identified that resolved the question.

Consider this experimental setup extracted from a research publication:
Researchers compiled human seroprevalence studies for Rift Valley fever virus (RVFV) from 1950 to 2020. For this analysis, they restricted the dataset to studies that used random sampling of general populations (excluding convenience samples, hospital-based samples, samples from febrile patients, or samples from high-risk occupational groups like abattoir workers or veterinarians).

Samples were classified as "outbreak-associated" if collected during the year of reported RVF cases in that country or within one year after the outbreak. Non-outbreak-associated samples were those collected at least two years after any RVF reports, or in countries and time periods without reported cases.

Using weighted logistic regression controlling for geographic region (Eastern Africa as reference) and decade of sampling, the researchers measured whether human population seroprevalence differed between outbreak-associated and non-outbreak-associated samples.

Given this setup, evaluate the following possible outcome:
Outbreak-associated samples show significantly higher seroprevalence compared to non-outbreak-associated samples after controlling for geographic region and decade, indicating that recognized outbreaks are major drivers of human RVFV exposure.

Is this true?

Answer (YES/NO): YES